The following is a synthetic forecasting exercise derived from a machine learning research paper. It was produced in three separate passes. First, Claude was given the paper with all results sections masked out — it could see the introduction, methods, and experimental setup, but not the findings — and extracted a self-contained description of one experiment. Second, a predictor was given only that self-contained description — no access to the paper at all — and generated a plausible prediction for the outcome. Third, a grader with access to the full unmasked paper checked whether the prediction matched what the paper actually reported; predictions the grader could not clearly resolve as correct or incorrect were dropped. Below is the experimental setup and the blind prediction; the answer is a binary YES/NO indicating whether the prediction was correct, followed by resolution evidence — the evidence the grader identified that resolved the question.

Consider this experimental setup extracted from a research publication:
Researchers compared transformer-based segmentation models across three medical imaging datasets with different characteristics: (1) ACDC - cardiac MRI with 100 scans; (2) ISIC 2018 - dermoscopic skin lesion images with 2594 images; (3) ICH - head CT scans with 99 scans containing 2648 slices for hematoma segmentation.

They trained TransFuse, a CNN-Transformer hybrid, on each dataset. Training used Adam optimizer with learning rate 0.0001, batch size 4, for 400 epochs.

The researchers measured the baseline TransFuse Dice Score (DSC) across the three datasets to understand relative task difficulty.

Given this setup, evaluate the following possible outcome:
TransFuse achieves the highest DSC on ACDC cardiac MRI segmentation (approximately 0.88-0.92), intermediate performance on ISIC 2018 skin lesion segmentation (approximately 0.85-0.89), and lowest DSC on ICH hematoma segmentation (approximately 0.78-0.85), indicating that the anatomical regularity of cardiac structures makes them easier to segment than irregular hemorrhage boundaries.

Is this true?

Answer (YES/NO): NO